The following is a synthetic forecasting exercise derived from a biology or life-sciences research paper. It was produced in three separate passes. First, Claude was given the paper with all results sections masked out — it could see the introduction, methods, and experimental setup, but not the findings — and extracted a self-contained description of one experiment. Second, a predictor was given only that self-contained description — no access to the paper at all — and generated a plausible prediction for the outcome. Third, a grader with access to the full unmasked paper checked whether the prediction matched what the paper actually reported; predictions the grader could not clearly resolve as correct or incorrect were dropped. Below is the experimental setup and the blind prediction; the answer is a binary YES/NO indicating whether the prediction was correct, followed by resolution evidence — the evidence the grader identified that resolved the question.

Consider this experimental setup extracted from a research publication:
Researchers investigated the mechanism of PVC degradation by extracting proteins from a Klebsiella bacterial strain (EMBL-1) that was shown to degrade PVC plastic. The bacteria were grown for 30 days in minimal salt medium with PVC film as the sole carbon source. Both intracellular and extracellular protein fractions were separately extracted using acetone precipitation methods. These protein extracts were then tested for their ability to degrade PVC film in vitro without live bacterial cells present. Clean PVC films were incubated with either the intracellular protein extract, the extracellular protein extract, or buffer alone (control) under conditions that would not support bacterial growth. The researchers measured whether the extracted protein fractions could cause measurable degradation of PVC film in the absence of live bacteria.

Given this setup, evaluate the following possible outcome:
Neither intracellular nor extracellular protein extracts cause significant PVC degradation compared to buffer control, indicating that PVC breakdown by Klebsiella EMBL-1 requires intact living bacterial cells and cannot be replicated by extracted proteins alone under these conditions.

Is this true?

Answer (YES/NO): NO